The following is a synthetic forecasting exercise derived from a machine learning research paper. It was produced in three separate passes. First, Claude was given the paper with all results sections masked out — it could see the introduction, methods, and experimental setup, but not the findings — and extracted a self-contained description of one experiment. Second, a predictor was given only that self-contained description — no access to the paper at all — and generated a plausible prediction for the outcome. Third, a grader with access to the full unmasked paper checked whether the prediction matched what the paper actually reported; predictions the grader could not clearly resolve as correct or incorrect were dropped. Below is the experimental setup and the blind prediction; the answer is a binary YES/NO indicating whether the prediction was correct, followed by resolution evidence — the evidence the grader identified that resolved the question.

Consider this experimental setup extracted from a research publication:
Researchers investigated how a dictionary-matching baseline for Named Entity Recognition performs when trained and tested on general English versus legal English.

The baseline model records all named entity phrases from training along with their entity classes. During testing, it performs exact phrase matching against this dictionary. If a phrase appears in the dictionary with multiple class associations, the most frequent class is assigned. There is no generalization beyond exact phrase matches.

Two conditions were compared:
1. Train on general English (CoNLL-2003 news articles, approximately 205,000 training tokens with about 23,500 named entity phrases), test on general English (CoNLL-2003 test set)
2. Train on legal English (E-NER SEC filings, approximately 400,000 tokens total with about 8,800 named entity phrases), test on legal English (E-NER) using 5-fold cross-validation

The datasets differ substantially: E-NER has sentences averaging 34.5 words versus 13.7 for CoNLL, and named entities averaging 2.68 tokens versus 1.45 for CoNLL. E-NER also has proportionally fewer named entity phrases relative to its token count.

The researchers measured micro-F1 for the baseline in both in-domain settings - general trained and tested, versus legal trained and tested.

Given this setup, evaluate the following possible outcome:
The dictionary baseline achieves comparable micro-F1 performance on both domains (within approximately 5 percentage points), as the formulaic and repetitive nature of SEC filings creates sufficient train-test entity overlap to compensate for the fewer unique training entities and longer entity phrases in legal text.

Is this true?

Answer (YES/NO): NO